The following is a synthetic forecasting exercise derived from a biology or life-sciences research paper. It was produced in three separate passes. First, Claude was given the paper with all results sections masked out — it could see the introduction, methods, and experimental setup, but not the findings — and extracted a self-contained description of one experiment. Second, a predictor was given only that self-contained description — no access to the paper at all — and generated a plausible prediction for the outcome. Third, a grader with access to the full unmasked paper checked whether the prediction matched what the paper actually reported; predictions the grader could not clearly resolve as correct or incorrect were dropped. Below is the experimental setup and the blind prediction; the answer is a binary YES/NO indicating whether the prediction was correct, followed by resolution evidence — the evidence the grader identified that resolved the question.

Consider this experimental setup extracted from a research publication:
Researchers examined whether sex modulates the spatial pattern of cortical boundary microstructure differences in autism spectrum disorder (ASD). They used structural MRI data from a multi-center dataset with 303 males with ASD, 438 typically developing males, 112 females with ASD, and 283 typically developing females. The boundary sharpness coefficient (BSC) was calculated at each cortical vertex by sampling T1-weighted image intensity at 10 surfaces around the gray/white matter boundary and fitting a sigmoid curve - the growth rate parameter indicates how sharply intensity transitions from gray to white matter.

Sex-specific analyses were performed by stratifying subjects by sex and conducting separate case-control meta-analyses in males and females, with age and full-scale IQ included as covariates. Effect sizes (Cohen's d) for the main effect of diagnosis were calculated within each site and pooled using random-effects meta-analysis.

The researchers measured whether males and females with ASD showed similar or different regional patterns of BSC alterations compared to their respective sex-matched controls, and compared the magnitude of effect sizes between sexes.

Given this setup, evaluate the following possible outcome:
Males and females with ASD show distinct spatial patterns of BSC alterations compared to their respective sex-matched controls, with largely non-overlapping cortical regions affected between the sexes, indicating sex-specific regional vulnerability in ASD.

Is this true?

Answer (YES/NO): YES